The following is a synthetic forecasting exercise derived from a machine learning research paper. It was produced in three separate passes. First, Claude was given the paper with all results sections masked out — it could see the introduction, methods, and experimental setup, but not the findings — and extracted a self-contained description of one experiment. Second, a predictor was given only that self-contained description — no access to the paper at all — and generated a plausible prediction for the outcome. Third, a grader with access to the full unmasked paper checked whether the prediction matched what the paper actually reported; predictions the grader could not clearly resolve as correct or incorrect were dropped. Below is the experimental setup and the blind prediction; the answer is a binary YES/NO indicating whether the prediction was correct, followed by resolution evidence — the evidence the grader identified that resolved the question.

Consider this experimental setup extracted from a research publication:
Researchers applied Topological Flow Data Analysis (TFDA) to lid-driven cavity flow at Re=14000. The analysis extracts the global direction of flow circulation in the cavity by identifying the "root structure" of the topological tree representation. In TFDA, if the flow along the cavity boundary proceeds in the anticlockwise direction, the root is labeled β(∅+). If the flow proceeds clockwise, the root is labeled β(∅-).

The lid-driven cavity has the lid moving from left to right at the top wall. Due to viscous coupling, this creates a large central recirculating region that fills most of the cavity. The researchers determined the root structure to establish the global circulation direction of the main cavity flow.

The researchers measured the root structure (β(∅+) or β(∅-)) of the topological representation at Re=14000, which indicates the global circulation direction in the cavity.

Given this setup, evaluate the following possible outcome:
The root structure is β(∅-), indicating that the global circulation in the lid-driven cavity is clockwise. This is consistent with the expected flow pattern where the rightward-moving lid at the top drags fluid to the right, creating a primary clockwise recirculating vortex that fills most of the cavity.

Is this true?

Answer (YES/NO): YES